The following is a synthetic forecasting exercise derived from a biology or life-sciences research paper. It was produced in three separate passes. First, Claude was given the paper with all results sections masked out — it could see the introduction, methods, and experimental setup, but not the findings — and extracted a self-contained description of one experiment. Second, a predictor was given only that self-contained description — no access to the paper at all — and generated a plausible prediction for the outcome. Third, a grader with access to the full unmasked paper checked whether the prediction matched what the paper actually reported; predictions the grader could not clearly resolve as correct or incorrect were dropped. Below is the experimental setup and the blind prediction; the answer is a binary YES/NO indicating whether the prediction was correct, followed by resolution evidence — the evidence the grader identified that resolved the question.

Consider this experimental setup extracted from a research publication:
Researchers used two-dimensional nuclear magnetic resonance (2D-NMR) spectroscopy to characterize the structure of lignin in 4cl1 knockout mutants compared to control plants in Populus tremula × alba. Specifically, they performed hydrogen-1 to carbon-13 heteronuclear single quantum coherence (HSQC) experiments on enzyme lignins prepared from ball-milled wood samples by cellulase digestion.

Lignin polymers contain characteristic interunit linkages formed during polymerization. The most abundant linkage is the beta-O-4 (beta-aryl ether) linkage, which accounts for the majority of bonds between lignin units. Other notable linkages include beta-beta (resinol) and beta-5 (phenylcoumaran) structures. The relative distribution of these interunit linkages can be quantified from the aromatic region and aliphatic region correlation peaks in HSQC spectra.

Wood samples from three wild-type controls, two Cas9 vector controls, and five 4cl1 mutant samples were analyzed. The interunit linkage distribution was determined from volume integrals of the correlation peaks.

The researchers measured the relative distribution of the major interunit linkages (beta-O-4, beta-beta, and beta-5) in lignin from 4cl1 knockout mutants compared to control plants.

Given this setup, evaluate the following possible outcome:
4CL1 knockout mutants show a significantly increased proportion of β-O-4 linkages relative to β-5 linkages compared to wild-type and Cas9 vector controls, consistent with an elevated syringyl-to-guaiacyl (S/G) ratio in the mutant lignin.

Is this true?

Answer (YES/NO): NO